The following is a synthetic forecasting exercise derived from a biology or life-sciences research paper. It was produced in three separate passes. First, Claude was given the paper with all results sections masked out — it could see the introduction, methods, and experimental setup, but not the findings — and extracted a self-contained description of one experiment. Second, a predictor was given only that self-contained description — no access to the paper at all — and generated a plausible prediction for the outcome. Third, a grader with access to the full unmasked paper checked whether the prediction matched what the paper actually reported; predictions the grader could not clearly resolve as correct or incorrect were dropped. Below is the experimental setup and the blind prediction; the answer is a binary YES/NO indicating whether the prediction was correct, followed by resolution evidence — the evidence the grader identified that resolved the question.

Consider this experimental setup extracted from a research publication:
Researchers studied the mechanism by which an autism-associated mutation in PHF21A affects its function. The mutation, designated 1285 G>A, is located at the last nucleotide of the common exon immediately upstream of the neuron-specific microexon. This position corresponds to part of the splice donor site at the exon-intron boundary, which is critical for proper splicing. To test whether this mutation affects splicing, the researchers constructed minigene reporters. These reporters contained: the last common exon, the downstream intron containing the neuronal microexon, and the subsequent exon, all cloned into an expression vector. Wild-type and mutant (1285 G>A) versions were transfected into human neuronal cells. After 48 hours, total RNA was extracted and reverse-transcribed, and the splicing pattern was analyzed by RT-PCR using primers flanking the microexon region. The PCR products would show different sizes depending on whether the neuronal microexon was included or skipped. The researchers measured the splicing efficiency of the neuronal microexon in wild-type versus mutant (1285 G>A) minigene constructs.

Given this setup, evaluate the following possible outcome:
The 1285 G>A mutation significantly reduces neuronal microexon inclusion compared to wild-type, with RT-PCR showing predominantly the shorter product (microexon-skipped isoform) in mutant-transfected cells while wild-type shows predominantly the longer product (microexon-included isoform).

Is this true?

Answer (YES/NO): NO